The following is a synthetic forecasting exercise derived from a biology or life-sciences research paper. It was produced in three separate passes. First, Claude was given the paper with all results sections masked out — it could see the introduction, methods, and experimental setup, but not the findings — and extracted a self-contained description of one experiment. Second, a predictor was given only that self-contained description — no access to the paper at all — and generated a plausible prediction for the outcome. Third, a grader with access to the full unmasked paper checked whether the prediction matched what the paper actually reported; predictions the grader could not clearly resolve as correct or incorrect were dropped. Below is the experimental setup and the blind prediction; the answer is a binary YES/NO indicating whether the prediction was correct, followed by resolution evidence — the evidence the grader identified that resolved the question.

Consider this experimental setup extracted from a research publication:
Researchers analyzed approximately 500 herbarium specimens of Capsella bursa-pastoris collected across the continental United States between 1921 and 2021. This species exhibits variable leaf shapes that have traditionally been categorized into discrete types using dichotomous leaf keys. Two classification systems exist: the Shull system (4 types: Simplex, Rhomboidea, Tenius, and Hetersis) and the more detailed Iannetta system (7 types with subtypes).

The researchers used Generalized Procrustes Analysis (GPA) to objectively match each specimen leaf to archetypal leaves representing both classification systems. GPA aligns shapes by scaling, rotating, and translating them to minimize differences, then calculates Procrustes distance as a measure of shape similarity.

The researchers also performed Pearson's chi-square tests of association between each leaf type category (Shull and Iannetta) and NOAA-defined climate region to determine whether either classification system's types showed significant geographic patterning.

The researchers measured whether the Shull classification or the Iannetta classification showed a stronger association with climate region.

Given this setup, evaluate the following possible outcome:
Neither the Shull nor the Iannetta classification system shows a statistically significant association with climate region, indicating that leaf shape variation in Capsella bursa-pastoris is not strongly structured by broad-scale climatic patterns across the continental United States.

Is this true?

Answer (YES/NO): NO